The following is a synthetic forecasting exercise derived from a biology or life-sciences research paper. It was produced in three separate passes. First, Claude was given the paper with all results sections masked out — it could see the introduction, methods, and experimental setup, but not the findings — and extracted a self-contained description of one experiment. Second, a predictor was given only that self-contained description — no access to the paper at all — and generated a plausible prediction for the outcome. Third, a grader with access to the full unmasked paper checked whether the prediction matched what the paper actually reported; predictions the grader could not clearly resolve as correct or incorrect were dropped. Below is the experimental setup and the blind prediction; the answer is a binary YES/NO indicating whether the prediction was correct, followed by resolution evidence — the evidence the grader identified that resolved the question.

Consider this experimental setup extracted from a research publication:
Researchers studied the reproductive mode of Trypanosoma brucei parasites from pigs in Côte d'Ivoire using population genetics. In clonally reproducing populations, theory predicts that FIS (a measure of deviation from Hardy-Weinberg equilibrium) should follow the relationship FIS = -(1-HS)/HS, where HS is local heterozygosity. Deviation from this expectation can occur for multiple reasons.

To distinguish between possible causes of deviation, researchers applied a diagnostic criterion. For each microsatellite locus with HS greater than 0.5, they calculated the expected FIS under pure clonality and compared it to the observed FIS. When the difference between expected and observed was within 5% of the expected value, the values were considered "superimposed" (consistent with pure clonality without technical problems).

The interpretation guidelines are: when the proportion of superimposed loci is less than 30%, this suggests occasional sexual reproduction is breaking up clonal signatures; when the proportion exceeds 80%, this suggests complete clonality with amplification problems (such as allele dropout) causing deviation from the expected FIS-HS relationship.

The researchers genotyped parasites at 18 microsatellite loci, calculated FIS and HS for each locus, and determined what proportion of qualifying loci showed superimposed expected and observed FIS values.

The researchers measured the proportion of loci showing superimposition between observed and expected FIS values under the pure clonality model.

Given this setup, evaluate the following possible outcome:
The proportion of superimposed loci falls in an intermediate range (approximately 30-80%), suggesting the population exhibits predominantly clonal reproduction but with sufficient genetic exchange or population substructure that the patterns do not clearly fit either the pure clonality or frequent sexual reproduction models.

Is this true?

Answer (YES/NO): NO